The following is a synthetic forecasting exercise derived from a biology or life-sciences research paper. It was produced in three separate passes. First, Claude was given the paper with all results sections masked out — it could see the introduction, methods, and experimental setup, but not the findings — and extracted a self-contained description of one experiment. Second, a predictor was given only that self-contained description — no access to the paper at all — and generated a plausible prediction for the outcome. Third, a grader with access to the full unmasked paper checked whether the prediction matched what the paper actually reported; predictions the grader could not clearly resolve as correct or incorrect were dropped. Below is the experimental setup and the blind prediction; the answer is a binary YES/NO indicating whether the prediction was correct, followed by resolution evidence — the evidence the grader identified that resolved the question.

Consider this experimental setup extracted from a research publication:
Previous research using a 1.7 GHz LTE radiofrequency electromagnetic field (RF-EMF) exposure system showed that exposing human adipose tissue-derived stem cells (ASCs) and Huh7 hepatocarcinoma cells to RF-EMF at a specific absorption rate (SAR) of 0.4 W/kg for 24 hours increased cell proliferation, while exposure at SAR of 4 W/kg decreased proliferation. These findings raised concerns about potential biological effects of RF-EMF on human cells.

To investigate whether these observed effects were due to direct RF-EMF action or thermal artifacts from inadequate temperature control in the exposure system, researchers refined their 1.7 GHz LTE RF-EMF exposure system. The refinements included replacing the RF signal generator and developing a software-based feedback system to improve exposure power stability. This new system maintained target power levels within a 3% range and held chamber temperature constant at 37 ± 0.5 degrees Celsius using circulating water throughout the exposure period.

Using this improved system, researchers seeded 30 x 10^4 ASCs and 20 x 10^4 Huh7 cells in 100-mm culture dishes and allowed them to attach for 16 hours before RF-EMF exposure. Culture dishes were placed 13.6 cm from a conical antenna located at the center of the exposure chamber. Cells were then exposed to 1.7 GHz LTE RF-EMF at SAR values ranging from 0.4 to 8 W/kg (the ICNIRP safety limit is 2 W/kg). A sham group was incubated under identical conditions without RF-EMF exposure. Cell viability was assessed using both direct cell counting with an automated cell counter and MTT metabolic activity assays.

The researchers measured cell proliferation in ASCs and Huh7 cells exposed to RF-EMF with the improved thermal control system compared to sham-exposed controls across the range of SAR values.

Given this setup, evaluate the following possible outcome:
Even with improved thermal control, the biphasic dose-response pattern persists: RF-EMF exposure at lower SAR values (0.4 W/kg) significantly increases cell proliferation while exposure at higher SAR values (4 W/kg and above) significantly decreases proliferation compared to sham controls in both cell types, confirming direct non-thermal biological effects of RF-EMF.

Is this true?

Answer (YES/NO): NO